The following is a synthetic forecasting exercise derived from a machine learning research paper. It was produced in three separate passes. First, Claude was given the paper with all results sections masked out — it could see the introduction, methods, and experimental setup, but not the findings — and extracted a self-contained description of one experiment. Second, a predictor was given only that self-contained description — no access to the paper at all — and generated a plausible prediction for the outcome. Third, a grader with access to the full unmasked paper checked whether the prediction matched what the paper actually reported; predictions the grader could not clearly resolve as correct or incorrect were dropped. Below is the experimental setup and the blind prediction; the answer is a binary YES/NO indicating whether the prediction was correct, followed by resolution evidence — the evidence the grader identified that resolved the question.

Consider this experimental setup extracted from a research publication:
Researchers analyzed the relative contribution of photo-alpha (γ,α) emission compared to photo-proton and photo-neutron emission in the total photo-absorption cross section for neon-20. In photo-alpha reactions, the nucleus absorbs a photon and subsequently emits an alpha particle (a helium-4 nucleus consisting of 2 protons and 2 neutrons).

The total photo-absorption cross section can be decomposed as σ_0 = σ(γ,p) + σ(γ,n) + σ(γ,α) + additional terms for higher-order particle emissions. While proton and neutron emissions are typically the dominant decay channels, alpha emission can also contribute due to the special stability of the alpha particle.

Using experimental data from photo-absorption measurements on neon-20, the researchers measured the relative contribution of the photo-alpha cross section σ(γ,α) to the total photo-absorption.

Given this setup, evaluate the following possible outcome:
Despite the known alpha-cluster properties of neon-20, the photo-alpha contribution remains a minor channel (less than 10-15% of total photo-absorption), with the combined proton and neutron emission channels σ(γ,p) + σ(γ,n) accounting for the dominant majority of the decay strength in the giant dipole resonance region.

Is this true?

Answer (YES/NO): YES